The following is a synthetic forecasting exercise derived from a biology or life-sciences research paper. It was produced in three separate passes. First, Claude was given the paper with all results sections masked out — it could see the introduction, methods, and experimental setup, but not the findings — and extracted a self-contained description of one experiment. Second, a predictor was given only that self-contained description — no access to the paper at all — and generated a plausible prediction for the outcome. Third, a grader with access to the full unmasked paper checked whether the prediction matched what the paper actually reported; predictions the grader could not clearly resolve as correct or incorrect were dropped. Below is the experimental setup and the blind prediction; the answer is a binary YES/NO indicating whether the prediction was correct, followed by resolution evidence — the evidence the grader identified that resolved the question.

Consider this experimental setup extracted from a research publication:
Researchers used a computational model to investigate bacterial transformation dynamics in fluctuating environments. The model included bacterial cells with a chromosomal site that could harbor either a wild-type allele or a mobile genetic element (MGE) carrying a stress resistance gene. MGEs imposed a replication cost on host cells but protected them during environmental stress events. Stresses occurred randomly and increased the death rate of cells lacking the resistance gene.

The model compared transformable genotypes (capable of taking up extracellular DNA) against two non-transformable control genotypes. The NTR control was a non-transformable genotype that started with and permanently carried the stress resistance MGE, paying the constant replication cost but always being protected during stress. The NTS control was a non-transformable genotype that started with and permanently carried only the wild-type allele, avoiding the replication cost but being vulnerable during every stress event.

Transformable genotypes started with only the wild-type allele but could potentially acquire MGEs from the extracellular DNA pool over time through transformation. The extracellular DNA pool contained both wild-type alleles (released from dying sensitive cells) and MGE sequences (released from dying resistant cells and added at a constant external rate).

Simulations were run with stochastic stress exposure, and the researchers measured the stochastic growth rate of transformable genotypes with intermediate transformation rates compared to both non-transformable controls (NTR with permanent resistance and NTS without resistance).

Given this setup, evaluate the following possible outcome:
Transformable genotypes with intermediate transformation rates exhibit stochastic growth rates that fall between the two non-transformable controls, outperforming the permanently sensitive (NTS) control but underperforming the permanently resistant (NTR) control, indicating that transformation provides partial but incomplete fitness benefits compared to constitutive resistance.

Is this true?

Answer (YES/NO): NO